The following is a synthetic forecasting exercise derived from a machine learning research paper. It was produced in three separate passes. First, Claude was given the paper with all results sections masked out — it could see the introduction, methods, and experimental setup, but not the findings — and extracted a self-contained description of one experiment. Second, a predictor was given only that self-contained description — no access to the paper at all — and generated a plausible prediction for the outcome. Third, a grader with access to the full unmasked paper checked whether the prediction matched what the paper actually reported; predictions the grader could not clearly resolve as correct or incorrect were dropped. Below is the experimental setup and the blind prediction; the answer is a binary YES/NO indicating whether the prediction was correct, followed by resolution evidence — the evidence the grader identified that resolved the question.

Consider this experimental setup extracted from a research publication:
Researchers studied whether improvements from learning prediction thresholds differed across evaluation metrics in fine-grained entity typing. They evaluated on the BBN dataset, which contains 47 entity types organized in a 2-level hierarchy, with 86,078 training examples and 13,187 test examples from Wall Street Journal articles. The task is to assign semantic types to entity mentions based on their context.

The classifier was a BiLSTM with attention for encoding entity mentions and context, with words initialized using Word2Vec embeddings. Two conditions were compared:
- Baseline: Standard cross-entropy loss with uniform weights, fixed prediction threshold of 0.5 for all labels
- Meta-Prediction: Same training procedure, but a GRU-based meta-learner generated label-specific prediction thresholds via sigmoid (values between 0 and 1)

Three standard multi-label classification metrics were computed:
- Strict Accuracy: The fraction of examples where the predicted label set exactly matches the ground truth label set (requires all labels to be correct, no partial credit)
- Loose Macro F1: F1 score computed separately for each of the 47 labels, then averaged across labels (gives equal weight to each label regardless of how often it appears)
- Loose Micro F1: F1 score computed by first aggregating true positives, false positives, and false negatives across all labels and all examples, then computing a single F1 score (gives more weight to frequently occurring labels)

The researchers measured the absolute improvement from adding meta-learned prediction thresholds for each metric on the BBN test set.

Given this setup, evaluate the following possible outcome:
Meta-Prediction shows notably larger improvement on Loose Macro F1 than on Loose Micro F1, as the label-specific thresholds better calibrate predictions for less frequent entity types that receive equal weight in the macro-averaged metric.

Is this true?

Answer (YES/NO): NO